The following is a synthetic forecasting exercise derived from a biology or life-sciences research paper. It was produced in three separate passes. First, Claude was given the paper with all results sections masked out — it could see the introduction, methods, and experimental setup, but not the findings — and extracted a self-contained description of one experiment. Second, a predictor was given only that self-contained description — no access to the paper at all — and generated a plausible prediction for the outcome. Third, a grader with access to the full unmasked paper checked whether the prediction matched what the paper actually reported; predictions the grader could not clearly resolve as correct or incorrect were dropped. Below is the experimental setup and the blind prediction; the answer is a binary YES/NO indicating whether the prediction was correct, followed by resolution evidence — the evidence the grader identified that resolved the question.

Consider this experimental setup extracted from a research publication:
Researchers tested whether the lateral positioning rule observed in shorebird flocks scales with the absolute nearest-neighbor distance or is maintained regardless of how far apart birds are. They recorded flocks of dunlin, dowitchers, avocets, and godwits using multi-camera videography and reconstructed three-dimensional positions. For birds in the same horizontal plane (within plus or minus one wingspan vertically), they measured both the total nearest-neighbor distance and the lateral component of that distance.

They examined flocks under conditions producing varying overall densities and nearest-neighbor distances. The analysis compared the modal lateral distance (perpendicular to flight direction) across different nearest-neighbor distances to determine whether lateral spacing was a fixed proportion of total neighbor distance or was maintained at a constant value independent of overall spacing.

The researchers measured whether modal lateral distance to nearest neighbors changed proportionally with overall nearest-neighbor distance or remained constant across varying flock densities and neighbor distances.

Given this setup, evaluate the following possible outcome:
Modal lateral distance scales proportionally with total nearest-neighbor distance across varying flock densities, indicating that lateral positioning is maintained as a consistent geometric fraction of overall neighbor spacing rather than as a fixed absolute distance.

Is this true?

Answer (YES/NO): NO